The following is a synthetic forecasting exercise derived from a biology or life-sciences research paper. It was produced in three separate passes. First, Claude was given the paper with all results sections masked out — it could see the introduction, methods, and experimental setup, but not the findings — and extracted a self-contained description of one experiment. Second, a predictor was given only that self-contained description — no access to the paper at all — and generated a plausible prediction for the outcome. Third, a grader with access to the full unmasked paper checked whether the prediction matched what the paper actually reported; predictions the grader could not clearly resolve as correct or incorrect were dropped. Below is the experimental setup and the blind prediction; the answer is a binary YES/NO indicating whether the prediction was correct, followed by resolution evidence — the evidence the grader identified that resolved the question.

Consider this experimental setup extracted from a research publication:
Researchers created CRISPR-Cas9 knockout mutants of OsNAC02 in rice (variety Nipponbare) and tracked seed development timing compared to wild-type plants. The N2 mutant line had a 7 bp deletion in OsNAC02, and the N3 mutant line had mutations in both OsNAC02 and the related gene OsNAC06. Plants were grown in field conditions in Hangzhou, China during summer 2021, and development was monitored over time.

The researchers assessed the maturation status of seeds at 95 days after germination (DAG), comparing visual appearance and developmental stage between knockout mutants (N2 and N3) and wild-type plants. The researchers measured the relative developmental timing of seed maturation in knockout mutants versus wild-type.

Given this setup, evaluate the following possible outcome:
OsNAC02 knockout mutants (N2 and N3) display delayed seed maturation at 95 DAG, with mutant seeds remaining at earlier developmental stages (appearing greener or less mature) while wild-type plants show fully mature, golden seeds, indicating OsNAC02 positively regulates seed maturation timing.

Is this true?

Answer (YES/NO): NO